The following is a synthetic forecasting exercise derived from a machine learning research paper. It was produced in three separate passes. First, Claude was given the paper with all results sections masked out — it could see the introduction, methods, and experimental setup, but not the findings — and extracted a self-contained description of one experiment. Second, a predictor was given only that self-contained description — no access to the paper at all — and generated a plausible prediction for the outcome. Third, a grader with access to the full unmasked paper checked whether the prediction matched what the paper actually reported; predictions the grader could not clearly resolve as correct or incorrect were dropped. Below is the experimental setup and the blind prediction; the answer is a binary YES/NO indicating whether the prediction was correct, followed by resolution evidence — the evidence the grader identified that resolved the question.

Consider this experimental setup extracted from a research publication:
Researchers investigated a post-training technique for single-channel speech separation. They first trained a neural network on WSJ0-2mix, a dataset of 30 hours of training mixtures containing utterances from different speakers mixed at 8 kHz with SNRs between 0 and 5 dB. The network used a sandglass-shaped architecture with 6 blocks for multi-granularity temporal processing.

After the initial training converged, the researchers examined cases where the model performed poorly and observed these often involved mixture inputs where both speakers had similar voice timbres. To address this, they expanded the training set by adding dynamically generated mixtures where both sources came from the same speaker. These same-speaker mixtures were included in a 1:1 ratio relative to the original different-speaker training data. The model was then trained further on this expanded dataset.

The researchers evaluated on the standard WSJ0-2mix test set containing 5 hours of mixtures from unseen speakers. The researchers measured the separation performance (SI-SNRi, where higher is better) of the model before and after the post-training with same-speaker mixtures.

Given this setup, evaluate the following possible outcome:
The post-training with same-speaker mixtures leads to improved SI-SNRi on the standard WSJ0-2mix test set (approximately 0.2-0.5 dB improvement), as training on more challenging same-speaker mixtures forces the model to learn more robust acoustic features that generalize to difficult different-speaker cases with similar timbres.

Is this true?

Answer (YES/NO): YES